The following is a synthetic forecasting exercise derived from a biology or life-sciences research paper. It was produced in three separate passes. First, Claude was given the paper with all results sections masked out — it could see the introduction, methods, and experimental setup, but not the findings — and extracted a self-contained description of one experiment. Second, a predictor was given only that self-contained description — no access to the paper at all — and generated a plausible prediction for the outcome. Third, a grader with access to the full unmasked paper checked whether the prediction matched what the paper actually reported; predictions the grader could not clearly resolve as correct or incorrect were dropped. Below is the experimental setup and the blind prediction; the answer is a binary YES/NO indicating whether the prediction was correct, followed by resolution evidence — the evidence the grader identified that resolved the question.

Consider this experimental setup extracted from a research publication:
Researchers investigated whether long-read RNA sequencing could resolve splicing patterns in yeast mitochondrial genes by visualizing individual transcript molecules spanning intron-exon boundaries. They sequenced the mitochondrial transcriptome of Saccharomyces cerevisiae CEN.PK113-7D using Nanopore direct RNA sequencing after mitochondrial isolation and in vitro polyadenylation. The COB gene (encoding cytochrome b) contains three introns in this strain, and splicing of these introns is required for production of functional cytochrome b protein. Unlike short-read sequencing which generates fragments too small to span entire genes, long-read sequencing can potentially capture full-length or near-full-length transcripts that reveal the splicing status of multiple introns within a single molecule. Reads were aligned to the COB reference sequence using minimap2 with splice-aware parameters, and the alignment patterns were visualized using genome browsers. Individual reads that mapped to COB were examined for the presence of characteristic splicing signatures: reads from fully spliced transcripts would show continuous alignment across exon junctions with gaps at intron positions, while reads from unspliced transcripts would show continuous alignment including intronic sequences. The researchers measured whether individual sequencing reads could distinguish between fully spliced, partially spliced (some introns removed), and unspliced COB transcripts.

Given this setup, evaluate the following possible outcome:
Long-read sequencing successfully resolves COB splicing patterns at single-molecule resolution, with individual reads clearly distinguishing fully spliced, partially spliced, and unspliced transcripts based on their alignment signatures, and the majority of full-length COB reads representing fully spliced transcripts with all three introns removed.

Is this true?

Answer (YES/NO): YES